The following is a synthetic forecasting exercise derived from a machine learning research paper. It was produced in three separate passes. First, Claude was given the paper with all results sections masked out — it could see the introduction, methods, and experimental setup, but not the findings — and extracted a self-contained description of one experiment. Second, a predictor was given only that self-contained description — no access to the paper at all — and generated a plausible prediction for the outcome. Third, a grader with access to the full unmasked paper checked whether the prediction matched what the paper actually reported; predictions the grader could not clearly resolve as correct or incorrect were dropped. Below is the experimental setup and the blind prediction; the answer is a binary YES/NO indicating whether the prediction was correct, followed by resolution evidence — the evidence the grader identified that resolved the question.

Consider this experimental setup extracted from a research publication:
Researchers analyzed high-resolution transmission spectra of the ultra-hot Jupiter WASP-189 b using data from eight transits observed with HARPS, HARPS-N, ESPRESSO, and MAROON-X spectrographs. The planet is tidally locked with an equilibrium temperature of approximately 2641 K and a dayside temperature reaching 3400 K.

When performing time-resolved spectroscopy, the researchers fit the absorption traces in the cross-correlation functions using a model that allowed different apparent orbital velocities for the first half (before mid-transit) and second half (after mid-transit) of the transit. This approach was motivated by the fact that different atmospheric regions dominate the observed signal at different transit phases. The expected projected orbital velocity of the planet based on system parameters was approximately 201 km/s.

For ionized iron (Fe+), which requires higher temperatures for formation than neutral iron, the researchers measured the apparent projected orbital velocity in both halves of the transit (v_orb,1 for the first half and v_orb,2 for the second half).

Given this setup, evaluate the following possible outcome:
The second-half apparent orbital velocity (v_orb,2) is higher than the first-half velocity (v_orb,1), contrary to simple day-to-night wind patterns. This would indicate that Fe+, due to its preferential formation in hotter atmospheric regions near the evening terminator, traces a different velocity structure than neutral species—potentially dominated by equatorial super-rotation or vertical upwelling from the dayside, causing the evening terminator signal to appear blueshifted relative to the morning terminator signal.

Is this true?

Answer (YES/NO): NO